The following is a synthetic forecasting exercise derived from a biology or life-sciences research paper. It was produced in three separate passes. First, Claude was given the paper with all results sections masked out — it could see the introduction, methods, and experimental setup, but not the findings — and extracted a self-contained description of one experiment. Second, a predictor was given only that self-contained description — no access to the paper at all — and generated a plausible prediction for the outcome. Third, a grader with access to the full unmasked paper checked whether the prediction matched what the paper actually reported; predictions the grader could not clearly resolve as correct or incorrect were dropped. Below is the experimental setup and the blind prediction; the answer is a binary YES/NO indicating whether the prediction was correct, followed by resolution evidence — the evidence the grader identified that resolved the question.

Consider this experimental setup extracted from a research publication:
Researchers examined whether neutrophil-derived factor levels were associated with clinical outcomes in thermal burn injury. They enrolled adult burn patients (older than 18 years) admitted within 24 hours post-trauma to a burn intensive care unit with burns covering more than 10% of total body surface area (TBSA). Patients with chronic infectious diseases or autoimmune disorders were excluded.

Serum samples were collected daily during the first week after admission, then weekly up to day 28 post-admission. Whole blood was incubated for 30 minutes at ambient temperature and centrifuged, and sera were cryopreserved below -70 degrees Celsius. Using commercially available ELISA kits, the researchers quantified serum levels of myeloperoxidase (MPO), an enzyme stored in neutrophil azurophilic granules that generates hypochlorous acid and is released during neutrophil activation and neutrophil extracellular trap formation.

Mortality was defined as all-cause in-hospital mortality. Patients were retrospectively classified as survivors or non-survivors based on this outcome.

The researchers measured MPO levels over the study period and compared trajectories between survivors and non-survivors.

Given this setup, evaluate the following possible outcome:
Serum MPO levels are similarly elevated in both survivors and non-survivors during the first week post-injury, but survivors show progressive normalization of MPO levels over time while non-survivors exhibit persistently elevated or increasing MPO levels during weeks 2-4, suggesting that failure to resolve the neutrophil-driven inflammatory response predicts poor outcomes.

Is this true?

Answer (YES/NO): NO